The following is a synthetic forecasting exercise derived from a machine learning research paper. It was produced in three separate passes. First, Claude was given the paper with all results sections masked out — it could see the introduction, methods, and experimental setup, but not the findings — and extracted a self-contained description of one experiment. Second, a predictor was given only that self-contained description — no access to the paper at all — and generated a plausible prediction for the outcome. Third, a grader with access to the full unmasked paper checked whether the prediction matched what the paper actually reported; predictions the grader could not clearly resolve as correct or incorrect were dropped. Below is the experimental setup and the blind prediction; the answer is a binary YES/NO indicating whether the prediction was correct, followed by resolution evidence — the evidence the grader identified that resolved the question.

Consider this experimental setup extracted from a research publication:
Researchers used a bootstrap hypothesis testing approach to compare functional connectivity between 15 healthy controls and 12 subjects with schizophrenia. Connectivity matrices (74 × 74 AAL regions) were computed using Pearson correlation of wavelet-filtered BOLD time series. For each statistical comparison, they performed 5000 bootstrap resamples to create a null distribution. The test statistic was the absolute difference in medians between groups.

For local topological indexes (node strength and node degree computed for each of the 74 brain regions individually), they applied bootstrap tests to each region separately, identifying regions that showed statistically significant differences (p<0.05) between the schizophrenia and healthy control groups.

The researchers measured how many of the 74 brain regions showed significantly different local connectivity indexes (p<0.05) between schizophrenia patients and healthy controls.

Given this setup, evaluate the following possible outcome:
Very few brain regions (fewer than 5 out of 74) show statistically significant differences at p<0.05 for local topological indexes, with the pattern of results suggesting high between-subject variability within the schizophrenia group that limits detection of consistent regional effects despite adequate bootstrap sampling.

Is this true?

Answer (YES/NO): NO